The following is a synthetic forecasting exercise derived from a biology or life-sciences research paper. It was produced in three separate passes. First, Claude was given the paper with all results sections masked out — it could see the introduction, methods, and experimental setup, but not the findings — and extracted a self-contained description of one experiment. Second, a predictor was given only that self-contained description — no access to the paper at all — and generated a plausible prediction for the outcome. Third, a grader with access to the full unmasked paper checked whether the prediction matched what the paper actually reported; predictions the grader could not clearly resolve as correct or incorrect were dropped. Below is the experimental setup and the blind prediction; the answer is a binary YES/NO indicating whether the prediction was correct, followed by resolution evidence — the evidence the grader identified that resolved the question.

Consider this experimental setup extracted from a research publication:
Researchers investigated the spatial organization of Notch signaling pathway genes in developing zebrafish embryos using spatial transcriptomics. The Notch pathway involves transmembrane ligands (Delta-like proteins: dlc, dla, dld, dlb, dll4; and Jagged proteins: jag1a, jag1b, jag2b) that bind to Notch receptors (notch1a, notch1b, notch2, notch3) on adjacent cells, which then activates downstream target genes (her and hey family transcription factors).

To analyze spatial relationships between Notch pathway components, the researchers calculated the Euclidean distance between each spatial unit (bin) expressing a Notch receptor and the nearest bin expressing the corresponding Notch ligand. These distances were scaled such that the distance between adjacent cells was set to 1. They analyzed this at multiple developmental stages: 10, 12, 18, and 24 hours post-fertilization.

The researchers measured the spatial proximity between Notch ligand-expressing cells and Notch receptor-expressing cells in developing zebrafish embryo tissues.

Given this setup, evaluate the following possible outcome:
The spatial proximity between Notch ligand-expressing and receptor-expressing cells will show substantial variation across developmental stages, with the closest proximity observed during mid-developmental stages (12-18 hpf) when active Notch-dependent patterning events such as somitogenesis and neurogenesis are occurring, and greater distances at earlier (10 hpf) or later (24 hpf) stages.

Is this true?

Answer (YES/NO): NO